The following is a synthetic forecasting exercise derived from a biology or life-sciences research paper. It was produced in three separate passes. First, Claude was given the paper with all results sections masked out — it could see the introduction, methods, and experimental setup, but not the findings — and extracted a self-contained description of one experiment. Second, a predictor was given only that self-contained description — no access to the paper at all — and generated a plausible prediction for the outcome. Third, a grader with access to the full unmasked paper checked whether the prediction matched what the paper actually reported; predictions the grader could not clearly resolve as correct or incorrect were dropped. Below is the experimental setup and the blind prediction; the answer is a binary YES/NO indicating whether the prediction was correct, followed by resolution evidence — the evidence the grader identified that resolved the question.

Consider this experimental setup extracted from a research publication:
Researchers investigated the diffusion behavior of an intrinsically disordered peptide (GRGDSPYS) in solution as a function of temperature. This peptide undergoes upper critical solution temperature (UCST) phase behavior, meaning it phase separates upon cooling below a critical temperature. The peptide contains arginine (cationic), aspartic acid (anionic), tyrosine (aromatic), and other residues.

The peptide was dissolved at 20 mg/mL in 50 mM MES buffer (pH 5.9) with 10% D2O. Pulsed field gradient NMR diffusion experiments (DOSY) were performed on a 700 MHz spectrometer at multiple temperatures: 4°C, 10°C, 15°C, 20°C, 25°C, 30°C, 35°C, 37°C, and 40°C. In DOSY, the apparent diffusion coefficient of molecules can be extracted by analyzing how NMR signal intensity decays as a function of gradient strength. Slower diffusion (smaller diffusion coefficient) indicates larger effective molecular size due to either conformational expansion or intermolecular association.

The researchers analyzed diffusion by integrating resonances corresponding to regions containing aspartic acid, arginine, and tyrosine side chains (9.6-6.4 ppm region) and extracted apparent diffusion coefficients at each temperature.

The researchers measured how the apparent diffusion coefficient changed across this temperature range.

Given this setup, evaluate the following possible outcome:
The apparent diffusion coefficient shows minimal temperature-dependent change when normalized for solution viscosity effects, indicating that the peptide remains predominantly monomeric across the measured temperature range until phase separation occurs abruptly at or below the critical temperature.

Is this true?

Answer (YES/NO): NO